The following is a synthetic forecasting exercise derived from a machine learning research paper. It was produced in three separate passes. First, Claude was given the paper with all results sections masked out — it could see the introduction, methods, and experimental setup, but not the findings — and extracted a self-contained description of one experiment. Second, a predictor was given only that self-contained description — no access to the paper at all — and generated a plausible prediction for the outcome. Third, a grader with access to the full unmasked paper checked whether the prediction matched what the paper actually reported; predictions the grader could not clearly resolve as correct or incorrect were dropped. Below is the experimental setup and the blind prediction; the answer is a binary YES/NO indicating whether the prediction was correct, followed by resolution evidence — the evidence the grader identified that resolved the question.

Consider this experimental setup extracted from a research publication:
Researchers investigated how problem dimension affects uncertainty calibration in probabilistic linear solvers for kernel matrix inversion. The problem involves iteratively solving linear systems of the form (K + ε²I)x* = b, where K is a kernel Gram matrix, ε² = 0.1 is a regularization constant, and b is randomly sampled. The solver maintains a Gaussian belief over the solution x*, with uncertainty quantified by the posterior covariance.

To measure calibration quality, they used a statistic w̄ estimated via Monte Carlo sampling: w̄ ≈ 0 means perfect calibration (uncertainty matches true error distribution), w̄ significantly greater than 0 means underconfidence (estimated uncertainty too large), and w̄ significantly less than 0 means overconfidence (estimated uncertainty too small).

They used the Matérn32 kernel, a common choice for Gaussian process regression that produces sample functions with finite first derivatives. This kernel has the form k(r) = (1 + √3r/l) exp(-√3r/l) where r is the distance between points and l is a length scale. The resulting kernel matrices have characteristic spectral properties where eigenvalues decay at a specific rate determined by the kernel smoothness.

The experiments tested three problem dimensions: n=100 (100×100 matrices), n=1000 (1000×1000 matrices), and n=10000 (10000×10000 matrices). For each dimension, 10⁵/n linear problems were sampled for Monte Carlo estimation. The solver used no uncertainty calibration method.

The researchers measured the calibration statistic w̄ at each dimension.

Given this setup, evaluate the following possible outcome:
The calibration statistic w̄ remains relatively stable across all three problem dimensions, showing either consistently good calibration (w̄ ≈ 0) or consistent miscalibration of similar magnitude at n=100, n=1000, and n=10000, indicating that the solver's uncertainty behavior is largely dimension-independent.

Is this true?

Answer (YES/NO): NO